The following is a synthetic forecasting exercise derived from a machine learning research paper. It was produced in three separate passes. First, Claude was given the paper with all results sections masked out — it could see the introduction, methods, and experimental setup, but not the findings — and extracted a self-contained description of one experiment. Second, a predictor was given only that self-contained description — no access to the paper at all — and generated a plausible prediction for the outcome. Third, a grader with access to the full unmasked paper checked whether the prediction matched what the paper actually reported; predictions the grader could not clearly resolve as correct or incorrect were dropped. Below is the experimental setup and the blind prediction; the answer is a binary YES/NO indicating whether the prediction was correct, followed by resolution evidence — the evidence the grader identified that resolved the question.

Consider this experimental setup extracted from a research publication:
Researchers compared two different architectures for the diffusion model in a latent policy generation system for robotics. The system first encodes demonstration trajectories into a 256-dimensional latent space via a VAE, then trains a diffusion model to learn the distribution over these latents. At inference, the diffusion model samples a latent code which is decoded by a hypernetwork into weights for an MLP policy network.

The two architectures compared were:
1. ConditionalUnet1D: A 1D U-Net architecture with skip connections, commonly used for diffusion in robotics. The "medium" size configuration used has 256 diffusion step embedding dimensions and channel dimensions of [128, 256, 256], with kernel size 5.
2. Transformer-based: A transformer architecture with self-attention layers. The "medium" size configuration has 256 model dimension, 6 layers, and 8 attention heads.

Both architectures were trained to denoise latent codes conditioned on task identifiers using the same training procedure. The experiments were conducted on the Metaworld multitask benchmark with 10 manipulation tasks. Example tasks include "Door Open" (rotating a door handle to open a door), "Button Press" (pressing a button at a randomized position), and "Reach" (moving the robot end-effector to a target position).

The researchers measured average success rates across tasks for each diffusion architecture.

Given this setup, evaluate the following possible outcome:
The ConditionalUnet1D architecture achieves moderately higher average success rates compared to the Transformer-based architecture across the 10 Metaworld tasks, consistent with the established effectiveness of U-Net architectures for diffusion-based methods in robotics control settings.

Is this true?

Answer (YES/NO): NO